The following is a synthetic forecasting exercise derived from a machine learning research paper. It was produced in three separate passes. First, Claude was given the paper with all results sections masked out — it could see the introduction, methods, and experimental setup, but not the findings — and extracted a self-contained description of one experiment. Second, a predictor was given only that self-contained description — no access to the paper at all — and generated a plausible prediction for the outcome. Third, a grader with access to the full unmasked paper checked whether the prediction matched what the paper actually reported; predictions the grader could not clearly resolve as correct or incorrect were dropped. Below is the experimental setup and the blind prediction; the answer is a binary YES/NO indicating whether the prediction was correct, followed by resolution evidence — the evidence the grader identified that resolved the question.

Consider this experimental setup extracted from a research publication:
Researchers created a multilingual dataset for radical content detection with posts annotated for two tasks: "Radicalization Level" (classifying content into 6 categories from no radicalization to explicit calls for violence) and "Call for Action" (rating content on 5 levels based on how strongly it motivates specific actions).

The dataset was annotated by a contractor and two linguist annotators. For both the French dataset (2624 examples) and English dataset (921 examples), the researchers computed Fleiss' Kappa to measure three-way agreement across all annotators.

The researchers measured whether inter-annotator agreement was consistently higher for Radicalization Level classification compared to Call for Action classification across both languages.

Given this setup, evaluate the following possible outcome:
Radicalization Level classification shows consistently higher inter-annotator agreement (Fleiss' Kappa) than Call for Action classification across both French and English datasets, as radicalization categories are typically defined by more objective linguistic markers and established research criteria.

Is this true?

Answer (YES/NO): YES